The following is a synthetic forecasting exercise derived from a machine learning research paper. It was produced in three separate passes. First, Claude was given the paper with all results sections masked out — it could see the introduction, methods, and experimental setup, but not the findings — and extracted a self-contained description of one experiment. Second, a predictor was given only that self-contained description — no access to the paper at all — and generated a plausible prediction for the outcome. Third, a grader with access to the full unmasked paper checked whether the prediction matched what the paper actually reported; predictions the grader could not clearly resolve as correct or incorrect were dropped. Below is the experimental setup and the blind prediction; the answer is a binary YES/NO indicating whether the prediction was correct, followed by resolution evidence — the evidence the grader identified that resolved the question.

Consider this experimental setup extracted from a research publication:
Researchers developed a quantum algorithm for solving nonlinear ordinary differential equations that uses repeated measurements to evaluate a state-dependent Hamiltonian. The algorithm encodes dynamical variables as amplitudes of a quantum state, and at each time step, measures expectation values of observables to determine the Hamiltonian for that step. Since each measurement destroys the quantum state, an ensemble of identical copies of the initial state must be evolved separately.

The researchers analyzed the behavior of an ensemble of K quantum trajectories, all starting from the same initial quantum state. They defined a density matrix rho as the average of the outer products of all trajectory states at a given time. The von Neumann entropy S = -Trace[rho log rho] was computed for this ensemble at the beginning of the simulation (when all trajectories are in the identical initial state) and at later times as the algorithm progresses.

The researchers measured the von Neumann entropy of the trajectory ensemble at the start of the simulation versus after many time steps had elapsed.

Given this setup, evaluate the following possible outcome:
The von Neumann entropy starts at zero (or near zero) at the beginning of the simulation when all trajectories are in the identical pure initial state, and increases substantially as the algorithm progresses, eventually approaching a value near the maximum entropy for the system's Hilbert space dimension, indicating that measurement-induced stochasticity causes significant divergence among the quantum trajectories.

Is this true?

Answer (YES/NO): NO